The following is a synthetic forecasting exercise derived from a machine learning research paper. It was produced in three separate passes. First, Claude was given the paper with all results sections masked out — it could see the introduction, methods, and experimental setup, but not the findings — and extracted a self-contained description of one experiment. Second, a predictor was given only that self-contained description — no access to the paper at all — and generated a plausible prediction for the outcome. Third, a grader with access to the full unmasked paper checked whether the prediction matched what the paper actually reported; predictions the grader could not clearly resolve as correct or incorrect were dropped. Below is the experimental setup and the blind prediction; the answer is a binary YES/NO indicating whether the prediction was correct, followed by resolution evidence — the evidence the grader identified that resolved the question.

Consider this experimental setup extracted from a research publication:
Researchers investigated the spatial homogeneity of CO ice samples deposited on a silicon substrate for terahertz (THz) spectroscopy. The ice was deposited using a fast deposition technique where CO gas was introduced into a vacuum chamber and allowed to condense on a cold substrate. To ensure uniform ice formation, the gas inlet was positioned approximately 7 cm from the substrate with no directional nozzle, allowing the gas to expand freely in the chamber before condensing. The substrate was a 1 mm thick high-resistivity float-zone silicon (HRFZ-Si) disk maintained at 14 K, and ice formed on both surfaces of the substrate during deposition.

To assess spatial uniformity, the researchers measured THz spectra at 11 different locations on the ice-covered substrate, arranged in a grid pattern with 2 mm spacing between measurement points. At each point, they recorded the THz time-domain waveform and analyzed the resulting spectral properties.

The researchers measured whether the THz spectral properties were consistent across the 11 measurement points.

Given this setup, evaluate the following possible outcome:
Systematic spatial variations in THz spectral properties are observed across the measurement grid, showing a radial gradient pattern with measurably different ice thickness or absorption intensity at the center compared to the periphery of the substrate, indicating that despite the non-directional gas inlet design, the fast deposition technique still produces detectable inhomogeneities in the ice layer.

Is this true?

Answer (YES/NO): NO